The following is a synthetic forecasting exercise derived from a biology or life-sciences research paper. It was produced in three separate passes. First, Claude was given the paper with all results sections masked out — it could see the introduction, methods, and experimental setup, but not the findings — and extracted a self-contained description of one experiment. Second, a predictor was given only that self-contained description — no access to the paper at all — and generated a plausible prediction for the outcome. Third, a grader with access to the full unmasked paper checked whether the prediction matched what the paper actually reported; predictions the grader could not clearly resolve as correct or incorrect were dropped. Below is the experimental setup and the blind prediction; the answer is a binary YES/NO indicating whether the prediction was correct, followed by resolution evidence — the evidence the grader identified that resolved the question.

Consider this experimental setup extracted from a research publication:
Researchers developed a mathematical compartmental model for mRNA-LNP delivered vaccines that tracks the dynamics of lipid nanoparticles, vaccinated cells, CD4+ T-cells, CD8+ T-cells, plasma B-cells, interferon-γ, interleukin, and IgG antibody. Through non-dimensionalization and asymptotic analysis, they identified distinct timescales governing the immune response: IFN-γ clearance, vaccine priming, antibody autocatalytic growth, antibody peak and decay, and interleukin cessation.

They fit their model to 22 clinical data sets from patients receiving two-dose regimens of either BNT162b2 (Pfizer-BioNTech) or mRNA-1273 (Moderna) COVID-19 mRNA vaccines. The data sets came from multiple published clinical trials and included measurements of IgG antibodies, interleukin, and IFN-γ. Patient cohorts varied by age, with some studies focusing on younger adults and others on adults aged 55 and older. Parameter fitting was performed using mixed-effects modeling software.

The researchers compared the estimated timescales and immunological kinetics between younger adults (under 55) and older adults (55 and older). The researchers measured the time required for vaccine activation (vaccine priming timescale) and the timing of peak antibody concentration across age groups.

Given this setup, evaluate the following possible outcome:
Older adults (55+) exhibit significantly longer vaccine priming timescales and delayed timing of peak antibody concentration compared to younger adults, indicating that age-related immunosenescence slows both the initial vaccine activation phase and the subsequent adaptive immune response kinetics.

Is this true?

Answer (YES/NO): NO